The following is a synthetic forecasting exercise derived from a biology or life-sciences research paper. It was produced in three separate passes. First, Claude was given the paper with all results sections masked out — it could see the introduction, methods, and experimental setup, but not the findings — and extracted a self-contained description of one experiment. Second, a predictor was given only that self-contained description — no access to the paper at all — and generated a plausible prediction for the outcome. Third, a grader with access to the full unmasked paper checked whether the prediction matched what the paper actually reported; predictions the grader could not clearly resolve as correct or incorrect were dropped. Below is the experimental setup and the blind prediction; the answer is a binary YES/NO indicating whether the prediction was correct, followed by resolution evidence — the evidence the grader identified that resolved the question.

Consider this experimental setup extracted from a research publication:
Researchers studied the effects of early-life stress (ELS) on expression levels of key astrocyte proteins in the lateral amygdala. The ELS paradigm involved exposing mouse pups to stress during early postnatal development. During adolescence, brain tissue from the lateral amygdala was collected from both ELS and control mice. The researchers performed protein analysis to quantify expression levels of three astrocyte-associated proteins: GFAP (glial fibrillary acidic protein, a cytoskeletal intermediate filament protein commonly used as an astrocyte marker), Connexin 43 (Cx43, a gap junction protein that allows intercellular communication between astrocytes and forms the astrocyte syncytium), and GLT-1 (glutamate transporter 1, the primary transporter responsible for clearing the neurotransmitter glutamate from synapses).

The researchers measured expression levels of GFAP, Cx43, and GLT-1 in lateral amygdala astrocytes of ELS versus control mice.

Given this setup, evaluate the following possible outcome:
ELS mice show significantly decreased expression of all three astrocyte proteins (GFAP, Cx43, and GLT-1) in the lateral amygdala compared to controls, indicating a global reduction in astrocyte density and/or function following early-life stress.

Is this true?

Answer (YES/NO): NO